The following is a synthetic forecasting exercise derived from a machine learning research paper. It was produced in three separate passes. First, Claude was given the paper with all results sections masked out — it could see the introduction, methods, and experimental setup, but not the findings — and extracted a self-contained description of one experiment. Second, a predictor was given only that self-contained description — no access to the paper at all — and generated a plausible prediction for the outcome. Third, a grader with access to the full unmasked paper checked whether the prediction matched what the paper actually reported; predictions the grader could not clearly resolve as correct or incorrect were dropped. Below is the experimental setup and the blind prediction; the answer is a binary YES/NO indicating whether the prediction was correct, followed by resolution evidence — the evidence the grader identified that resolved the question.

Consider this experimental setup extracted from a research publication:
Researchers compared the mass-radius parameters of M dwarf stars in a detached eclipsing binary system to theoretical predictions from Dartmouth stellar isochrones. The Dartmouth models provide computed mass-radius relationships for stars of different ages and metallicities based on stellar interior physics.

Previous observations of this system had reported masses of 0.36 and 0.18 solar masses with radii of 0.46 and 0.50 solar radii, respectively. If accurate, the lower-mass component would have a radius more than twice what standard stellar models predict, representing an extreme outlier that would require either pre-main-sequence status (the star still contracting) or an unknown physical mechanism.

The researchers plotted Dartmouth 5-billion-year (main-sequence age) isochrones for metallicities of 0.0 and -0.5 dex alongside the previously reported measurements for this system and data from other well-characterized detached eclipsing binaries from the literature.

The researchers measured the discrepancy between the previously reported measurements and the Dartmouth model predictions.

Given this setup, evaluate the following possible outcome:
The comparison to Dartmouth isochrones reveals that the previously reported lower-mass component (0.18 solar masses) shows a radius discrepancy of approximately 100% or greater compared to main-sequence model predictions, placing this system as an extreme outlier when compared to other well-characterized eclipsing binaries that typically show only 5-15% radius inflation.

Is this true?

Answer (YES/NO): NO